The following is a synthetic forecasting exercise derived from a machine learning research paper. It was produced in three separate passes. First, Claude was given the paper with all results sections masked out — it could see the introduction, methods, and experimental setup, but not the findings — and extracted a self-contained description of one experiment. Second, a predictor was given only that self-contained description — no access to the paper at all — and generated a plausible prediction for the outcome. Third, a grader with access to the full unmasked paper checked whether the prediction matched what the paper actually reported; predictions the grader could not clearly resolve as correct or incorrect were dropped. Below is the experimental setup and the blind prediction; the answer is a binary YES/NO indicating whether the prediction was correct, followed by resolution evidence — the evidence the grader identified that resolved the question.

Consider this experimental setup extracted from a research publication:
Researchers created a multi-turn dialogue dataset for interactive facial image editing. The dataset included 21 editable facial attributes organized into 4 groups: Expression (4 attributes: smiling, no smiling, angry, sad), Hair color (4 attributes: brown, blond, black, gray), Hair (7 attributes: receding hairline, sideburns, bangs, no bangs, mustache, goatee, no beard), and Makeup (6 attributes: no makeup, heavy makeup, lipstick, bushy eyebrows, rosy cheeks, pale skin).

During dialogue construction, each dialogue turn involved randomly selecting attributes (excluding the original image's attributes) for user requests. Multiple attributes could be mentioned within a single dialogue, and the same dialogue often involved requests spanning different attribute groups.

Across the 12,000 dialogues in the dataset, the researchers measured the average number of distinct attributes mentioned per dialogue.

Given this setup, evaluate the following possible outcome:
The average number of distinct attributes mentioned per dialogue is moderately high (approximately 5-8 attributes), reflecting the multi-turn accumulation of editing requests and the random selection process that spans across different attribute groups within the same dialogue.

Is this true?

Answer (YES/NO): YES